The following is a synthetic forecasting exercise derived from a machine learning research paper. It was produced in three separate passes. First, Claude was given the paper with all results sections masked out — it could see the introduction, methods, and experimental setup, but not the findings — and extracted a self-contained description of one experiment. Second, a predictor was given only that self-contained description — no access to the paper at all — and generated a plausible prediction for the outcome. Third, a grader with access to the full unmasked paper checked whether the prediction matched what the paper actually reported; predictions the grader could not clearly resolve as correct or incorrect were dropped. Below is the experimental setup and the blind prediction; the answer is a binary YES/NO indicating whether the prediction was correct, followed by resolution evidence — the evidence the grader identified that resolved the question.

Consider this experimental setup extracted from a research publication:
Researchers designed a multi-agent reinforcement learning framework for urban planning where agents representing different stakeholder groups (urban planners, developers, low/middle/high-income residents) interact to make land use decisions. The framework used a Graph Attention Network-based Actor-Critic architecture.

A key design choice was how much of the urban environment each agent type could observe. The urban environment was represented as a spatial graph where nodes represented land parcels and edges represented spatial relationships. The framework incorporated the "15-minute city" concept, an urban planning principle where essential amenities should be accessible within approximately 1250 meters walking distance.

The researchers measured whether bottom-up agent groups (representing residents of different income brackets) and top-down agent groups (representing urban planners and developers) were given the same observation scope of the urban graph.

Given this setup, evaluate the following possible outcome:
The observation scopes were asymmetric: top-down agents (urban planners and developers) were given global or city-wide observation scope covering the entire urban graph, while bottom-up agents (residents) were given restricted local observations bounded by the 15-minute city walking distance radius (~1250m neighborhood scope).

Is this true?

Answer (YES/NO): YES